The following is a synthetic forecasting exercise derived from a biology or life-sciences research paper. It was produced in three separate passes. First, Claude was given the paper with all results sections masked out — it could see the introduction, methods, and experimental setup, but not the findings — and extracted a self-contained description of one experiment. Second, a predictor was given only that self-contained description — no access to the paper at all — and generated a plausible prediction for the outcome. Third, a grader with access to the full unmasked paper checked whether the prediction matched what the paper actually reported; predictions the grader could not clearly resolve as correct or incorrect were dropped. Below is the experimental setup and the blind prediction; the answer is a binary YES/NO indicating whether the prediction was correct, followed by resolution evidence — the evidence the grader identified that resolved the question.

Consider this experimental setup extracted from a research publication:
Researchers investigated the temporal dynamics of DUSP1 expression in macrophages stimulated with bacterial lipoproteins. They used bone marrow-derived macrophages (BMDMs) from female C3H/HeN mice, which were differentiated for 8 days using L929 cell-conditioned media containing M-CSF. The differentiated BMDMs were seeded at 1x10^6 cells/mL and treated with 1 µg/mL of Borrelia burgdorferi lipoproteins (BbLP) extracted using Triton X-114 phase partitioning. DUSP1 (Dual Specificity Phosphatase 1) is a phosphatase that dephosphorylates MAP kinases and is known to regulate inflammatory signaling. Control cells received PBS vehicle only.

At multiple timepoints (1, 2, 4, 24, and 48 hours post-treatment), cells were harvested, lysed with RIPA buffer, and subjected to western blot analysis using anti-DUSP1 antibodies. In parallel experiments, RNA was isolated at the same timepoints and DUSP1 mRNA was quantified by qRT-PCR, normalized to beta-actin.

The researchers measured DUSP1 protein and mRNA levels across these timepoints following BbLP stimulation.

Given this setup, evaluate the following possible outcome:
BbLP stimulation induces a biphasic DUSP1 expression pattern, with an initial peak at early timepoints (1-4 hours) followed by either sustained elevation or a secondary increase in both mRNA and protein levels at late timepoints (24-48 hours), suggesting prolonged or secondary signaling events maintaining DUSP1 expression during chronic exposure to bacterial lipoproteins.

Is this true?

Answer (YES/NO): NO